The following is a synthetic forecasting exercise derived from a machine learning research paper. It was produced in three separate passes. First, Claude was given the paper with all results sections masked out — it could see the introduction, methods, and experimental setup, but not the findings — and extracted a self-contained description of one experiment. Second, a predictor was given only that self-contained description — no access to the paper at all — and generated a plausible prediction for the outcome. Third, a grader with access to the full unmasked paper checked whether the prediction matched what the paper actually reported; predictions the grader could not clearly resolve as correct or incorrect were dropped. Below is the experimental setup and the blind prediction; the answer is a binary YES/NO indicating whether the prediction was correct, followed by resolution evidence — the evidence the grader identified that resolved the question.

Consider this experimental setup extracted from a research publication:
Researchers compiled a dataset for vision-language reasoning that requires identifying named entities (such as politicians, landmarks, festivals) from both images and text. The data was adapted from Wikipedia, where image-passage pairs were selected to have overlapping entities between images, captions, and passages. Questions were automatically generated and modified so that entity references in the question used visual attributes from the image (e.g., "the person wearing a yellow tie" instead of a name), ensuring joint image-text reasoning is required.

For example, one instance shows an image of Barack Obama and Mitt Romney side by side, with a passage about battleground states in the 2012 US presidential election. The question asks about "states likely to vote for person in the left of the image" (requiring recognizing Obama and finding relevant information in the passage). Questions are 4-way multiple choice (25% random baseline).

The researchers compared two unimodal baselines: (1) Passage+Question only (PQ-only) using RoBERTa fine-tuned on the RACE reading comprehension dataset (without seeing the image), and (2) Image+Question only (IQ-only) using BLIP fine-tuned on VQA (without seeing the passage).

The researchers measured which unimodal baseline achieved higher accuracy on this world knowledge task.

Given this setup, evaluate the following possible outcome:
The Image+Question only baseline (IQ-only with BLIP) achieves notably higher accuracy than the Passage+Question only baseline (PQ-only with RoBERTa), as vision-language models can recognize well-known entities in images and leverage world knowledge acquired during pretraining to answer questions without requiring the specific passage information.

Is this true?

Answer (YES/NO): YES